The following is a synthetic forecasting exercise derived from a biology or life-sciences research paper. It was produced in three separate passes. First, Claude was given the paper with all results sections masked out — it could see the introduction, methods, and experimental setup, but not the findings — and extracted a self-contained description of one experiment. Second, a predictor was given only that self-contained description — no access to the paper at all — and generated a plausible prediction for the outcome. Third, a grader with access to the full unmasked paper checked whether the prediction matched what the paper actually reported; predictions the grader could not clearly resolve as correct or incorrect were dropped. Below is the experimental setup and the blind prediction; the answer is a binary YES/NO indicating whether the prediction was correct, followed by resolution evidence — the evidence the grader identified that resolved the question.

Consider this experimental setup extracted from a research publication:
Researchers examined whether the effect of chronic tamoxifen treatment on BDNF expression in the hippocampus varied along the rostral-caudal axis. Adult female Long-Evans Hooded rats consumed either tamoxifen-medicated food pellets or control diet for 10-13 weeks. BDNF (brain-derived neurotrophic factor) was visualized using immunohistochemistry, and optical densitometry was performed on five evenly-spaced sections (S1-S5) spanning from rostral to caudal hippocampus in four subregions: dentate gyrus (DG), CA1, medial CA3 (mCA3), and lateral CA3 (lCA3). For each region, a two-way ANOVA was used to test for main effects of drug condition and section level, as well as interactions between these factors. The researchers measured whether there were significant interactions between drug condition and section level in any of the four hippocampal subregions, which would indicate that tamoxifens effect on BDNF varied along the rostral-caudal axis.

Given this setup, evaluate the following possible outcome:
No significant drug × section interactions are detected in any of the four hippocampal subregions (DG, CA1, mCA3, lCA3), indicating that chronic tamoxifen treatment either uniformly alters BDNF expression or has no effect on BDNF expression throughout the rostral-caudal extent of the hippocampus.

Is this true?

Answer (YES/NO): YES